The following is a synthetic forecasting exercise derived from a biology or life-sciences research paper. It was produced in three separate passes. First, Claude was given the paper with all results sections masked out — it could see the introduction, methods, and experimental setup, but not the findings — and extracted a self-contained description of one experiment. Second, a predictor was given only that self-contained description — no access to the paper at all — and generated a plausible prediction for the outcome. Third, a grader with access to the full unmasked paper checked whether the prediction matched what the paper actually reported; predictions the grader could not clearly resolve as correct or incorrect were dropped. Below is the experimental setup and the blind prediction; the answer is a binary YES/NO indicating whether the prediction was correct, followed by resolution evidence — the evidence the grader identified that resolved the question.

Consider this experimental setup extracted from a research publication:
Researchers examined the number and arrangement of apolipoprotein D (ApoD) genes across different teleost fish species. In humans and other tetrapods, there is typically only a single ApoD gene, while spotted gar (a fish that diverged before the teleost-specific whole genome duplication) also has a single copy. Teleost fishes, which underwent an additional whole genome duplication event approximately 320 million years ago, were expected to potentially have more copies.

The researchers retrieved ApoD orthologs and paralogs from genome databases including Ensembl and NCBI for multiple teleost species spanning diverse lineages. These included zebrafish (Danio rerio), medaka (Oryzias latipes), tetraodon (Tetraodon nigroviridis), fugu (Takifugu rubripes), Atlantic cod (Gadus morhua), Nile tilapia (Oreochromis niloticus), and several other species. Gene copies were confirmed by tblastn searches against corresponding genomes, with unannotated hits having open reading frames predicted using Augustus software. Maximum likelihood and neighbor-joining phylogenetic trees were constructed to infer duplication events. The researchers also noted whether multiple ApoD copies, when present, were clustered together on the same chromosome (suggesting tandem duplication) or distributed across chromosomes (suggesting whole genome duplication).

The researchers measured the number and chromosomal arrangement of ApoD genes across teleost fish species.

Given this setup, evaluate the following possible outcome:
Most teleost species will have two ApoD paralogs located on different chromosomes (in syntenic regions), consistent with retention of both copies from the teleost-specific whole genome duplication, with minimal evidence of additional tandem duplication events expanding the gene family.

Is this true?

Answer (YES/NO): NO